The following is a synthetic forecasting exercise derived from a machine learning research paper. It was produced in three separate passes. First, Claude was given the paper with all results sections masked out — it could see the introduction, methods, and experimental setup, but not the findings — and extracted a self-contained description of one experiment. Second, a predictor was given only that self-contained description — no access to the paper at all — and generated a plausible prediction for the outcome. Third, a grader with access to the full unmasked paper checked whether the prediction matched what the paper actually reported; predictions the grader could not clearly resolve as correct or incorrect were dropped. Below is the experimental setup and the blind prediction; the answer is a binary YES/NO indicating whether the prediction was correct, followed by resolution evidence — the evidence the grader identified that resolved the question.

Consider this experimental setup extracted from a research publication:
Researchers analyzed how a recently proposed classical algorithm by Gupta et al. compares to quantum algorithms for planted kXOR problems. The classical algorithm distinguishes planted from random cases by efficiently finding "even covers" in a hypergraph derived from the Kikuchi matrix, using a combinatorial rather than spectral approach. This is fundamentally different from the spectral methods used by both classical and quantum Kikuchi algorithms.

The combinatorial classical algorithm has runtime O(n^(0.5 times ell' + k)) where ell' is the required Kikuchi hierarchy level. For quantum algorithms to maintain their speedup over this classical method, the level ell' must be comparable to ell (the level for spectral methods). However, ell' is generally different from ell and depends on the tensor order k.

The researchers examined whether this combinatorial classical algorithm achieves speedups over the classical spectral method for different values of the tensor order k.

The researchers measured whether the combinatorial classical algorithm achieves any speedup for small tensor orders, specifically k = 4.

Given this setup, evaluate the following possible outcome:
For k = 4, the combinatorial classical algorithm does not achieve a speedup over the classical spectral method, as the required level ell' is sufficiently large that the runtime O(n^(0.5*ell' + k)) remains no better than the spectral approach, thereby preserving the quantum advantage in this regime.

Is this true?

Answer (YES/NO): YES